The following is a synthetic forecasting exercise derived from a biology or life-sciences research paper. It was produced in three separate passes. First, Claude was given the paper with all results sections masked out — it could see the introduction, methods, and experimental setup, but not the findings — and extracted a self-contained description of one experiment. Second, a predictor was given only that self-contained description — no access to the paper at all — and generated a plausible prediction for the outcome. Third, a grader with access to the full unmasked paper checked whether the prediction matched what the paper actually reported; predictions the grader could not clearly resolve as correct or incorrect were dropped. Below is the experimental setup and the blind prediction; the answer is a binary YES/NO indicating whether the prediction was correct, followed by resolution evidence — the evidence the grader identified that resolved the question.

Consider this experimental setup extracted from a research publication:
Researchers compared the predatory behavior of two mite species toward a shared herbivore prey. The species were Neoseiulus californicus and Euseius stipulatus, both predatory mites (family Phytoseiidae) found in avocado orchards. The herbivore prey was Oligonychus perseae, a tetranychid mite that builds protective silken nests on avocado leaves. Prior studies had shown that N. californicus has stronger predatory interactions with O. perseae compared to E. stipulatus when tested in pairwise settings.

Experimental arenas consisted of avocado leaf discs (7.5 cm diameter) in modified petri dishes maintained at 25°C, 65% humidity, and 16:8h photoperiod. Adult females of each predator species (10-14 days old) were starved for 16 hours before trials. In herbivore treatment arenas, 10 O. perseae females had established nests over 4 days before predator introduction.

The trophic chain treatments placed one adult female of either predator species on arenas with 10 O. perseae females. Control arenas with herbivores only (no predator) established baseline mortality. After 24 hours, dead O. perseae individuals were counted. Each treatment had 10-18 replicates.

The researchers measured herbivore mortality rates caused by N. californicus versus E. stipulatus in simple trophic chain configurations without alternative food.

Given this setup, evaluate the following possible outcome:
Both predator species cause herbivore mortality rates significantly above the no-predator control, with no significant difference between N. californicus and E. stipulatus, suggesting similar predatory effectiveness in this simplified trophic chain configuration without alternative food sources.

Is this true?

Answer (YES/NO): NO